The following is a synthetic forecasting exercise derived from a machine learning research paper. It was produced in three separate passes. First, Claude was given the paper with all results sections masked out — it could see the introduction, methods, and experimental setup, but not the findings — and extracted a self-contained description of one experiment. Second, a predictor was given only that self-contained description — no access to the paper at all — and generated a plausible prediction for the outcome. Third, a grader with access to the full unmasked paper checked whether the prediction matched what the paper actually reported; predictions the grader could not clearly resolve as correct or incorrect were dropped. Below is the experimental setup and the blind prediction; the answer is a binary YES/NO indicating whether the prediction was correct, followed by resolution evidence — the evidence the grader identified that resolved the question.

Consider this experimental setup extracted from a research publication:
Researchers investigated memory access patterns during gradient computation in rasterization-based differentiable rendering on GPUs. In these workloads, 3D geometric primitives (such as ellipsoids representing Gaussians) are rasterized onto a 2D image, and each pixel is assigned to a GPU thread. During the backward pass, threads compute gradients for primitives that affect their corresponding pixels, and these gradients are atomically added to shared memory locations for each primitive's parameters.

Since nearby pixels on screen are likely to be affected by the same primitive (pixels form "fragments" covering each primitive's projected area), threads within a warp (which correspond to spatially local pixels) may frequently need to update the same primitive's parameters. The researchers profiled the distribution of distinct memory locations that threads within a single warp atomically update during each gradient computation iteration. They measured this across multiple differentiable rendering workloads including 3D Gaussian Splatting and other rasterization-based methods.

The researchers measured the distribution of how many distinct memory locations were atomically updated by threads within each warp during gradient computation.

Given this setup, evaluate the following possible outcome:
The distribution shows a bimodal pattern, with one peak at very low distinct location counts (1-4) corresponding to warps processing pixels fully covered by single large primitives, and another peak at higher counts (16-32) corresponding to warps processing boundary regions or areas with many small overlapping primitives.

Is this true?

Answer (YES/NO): NO